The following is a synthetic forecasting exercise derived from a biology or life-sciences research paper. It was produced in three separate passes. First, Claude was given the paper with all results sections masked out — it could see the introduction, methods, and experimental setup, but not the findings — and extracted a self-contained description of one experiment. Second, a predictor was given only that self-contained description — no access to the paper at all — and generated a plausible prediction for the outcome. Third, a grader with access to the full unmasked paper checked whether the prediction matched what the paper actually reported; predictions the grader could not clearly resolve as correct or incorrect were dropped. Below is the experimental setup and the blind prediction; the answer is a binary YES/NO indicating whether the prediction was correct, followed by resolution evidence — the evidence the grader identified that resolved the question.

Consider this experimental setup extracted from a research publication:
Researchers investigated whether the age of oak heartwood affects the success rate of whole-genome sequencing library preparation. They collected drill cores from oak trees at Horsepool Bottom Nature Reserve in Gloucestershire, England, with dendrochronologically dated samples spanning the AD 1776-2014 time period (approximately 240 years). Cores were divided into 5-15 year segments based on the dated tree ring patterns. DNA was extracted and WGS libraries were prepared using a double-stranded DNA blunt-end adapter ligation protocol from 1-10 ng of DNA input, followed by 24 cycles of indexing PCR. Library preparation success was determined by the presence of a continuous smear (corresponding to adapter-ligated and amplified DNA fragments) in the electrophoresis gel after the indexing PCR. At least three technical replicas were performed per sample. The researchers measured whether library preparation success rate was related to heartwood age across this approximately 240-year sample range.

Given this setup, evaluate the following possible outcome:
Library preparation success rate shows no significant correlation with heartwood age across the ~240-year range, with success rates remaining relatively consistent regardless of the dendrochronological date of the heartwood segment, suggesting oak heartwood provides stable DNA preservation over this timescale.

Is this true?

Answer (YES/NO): NO